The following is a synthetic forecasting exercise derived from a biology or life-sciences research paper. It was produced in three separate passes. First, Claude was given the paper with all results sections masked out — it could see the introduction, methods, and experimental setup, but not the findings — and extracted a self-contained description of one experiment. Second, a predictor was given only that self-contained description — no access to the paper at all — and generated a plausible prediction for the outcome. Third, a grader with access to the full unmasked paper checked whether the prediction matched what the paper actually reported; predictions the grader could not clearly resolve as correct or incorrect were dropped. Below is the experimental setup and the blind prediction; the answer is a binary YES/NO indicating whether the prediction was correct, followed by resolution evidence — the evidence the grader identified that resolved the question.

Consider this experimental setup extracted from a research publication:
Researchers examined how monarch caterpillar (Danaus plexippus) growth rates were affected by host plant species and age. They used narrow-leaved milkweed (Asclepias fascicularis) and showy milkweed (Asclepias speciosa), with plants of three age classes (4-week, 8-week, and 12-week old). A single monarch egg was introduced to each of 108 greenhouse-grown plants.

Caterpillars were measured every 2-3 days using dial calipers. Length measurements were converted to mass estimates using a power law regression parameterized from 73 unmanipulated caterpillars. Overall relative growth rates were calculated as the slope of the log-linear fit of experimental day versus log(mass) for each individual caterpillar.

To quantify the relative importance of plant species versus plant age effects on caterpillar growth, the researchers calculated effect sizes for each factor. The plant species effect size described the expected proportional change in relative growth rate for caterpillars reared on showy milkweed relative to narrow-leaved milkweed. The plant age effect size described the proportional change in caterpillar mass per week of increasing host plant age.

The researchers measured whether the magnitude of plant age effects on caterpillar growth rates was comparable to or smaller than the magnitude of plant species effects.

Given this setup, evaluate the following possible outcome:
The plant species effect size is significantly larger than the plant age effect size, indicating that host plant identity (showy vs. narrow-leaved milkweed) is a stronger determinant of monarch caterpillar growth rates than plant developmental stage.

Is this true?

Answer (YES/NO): NO